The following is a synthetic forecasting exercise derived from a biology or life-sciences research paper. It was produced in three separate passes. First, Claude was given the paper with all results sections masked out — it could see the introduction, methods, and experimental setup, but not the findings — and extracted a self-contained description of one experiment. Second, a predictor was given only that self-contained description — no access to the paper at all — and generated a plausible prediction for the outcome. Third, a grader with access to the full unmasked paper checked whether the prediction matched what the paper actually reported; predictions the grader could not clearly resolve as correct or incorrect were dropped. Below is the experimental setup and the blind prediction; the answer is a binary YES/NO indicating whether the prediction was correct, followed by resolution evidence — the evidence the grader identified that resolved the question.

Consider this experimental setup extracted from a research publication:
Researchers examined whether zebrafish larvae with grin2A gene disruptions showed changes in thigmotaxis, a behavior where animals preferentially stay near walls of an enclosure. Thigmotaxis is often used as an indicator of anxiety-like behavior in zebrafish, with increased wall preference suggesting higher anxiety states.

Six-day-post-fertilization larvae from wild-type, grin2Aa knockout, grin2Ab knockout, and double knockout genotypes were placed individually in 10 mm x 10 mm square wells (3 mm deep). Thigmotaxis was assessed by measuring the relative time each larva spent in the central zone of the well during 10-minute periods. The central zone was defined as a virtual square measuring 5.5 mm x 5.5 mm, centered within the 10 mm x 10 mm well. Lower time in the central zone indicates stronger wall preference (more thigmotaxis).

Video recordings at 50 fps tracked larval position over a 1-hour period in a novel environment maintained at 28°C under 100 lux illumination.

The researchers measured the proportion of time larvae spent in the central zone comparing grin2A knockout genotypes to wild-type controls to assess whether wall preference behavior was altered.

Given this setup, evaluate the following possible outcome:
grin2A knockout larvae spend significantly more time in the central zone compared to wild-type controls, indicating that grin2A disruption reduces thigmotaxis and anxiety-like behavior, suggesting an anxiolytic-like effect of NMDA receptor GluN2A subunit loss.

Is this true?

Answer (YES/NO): NO